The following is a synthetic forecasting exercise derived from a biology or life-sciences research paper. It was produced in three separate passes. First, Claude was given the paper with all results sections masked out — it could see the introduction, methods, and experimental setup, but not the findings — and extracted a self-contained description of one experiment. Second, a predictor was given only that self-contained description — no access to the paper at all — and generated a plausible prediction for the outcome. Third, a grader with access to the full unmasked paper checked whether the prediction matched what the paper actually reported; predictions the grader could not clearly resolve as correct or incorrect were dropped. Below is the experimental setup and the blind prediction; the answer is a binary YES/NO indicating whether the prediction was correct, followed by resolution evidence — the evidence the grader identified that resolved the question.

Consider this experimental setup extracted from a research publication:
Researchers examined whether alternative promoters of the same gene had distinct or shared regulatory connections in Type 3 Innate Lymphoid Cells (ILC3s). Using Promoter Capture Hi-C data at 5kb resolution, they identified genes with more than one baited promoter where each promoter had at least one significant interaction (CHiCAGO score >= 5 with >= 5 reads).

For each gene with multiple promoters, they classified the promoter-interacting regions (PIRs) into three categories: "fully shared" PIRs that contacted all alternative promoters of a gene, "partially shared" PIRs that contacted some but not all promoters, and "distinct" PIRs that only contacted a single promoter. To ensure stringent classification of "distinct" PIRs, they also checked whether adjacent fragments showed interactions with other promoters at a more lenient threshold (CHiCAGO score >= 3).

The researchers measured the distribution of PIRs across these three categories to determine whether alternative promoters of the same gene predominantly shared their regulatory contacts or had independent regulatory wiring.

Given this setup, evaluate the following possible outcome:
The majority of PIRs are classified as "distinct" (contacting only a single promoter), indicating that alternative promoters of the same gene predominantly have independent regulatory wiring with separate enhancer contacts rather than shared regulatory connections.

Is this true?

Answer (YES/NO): NO